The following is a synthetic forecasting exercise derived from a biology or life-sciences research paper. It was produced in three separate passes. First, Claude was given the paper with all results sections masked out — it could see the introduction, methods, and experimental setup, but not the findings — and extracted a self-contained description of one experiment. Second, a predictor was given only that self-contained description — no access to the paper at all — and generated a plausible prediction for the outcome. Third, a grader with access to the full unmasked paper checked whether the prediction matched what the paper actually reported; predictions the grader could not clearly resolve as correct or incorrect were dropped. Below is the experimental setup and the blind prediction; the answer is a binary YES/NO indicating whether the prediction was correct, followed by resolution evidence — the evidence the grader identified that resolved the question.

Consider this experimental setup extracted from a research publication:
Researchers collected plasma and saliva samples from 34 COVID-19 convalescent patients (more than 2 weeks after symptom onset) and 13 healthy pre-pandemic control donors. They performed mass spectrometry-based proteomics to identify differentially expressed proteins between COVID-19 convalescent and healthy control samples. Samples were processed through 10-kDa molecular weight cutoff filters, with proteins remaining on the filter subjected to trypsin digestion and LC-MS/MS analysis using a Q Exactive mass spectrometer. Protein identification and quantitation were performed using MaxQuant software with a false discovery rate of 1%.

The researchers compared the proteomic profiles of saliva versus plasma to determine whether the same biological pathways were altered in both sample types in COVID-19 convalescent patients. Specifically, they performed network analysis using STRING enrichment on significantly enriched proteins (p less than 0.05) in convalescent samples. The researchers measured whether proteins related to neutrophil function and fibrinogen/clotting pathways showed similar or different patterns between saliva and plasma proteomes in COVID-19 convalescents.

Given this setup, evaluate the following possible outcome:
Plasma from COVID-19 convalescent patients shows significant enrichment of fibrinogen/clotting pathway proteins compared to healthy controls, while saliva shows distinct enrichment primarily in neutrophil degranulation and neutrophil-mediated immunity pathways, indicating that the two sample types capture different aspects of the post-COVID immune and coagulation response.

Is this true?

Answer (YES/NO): NO